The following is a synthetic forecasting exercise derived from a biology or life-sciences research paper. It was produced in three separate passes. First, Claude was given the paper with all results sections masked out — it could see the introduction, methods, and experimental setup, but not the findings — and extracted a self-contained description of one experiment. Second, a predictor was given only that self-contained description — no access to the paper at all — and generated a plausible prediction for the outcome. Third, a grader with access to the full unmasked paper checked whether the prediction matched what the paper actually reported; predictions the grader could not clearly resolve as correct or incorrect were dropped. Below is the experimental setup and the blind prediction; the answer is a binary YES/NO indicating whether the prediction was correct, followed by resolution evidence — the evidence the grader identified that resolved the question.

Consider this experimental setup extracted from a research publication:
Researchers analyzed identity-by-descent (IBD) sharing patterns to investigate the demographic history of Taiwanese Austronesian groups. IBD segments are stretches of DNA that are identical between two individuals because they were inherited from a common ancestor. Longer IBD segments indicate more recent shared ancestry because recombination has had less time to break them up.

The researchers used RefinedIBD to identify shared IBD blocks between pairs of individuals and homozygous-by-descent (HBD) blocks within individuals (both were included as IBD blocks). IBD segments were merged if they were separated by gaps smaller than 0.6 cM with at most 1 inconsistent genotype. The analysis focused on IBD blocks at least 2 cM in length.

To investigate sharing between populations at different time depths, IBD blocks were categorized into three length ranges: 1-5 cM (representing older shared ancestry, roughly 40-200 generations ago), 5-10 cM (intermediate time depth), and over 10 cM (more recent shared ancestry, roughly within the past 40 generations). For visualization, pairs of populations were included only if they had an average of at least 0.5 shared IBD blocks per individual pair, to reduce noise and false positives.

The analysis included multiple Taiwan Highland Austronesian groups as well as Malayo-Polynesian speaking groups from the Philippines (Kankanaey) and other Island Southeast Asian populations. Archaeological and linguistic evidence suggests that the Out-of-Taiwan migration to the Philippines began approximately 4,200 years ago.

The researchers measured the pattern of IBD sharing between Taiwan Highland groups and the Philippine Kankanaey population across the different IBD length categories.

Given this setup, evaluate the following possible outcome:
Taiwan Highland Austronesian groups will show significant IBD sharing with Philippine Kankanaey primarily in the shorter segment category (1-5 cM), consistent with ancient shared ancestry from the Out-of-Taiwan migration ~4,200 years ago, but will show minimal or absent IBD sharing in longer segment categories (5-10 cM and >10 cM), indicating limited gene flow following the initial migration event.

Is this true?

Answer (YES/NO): YES